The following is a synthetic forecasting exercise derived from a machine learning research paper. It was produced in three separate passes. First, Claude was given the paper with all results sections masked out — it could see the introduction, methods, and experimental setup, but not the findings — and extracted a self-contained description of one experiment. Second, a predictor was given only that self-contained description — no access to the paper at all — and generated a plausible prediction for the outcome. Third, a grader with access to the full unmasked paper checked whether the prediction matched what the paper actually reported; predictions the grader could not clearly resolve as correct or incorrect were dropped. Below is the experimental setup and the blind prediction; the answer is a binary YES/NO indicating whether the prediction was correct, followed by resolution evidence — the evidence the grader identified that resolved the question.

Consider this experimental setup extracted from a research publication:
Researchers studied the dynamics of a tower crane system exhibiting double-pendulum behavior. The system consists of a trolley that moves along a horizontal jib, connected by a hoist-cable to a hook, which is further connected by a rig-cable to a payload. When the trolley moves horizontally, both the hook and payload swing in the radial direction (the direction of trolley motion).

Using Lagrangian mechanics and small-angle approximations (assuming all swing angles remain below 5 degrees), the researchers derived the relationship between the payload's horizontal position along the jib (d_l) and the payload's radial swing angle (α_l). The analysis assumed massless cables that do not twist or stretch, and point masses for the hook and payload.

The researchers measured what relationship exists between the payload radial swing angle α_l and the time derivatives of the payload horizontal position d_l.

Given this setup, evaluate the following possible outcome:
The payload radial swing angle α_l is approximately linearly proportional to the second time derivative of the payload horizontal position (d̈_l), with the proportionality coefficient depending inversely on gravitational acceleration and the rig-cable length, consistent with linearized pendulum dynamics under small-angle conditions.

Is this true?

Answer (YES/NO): NO